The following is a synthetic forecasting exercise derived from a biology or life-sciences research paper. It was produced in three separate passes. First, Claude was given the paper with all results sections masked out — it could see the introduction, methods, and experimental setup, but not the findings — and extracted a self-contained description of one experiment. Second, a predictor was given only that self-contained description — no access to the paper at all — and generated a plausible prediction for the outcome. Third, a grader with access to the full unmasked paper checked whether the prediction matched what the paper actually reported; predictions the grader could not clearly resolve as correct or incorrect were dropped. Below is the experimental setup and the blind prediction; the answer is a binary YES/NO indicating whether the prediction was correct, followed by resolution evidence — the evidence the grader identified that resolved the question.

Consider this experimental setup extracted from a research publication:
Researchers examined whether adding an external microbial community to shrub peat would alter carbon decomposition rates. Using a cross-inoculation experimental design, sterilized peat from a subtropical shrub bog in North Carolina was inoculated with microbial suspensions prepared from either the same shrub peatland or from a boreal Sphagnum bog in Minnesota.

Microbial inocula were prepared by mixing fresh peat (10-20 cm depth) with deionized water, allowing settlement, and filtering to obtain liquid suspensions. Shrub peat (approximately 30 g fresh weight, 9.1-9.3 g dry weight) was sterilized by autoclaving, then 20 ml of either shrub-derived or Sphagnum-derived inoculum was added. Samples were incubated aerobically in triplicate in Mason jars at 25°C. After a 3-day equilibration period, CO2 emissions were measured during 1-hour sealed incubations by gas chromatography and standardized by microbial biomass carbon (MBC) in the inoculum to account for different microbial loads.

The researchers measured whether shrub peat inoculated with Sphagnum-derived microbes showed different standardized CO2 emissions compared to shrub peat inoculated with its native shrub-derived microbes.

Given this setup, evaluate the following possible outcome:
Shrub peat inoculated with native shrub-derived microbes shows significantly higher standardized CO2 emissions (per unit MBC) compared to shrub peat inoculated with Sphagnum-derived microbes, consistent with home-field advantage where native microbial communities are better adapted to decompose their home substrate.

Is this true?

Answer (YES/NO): NO